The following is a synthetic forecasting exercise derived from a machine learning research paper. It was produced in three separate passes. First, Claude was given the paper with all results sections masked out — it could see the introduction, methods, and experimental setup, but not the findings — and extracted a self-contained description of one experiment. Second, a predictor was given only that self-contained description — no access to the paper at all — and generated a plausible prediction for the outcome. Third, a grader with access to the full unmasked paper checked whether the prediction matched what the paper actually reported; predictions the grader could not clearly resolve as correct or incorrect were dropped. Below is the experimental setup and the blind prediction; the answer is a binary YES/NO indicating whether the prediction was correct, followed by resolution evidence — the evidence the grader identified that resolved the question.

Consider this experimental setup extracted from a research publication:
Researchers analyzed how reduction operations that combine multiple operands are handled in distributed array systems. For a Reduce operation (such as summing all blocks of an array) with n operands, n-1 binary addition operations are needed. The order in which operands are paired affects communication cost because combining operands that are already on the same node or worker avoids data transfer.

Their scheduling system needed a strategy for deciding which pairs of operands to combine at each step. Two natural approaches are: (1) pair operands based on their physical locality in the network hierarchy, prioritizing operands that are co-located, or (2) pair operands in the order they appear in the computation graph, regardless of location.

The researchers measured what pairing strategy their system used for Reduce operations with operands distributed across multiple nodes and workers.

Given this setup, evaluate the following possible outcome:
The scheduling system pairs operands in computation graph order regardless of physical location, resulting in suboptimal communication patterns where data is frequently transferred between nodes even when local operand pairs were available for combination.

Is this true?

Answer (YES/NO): NO